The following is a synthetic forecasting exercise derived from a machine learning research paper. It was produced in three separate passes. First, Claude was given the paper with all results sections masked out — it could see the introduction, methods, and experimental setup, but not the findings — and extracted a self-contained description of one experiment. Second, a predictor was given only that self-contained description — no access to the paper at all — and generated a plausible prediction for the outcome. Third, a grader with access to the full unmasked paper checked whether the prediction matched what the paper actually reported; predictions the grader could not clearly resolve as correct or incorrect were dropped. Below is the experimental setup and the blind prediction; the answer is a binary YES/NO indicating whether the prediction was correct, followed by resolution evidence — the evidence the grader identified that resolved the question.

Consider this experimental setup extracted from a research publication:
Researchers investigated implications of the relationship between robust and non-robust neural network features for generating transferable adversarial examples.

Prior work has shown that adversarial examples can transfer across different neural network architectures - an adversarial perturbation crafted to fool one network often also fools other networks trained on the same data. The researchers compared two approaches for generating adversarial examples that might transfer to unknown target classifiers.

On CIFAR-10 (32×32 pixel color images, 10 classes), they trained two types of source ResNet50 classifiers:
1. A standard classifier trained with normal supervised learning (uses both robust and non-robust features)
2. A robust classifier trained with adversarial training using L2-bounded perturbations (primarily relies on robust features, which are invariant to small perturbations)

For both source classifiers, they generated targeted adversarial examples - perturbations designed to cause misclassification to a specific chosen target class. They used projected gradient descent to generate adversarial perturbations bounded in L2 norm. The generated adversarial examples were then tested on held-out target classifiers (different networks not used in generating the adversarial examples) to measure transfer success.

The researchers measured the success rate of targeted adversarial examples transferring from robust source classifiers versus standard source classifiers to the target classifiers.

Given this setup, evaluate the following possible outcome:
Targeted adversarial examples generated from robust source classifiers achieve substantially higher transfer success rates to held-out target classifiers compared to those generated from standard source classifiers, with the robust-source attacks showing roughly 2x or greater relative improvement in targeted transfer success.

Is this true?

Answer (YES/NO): YES